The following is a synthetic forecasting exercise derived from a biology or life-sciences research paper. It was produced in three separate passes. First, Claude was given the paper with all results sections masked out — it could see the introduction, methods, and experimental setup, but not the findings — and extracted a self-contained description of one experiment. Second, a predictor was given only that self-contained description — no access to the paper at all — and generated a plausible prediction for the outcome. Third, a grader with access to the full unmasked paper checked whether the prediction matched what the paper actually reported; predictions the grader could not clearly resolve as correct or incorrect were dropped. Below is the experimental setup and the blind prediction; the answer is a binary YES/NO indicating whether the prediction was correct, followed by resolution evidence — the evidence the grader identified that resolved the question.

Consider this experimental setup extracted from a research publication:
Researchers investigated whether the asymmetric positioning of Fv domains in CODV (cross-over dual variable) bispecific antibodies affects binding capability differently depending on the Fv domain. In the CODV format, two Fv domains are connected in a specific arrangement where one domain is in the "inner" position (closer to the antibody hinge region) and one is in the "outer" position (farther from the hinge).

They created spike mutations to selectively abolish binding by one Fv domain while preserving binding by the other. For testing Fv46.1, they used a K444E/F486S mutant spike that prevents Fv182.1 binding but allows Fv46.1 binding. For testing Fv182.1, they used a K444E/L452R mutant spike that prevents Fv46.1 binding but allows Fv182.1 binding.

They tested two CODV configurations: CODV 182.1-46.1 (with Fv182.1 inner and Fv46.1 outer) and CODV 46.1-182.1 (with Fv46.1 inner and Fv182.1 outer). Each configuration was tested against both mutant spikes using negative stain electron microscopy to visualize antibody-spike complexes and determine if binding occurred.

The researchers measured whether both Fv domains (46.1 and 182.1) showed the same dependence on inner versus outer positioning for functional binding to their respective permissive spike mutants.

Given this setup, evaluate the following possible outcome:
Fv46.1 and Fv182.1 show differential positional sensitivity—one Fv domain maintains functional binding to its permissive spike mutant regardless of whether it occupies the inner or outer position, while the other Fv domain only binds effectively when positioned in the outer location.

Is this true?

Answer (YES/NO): NO